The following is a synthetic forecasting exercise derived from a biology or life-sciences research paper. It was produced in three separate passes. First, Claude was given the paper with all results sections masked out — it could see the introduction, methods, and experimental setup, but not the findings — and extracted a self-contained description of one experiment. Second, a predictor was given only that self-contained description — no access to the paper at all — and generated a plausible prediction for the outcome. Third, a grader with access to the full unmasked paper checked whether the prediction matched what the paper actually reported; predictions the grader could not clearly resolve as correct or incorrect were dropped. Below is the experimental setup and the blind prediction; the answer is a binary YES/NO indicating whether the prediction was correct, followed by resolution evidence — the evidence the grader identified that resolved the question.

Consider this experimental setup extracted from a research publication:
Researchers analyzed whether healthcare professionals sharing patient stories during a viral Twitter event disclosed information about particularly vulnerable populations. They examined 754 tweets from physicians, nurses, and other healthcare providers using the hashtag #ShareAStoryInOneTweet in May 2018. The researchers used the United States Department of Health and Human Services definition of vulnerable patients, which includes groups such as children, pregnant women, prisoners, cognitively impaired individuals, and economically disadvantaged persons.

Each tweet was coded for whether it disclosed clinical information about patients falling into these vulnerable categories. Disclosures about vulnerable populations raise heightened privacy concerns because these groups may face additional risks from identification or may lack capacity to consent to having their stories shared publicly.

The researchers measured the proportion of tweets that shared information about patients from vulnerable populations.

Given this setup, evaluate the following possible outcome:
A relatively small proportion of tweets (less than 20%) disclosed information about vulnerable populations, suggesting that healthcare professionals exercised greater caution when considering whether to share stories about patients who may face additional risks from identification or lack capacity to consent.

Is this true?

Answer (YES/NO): NO